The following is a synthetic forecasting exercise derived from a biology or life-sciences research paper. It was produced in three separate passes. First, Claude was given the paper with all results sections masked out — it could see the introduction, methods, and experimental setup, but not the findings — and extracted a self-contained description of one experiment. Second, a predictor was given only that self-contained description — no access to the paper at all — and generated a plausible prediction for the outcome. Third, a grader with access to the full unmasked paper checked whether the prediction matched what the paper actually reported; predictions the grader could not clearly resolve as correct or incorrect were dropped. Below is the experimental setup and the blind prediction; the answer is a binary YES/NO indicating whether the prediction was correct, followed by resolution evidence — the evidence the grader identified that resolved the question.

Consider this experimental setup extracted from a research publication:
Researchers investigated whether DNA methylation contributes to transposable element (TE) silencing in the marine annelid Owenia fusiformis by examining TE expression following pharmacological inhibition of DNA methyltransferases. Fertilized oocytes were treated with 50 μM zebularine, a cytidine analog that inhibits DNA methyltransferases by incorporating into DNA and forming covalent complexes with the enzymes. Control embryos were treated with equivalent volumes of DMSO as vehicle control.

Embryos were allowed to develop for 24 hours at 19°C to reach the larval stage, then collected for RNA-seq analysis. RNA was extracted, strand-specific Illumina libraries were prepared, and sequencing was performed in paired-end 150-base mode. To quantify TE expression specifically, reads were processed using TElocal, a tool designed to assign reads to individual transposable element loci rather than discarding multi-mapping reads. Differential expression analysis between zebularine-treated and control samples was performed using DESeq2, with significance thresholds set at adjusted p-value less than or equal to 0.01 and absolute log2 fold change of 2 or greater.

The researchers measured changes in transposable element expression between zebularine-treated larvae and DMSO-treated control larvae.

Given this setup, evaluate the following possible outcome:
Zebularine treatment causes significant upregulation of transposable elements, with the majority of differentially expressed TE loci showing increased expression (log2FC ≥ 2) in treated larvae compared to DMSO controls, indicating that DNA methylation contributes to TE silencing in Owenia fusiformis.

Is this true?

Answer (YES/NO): YES